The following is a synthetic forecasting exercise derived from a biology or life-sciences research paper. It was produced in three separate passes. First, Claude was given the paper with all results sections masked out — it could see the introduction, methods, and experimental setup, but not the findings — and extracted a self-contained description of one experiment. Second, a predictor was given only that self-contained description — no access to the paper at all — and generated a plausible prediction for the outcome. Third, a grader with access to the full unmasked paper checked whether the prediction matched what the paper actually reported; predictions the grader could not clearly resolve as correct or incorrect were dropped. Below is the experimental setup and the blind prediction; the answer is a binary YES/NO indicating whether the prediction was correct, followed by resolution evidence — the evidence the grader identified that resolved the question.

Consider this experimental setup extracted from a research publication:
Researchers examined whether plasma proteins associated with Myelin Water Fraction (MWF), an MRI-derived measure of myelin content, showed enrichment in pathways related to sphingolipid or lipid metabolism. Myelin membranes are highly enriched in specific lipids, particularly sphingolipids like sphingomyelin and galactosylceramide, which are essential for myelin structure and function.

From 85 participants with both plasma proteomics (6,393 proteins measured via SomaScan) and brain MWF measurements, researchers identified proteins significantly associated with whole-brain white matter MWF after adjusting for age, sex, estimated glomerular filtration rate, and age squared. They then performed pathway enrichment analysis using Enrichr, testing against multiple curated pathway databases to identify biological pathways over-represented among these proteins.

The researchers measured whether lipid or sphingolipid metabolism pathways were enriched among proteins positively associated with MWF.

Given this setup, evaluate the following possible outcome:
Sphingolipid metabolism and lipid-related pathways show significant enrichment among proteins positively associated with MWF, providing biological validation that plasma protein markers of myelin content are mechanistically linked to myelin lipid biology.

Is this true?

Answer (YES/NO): NO